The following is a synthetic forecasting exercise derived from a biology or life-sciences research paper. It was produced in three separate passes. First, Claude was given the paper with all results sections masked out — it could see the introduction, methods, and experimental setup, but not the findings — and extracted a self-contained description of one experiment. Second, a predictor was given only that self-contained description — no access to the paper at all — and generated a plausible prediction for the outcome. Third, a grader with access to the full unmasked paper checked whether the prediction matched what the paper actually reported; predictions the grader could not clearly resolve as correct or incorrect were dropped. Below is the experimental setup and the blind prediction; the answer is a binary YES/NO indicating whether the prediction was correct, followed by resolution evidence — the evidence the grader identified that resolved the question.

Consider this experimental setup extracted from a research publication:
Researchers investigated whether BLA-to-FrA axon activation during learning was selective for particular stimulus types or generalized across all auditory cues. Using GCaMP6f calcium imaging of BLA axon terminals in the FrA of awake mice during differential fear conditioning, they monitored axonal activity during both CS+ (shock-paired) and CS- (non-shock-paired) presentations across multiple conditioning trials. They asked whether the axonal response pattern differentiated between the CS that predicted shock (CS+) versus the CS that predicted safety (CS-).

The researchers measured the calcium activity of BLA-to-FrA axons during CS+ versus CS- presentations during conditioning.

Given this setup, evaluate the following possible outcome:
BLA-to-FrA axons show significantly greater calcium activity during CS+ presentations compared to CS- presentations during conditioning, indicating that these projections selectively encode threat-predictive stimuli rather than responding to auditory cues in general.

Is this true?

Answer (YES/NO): NO